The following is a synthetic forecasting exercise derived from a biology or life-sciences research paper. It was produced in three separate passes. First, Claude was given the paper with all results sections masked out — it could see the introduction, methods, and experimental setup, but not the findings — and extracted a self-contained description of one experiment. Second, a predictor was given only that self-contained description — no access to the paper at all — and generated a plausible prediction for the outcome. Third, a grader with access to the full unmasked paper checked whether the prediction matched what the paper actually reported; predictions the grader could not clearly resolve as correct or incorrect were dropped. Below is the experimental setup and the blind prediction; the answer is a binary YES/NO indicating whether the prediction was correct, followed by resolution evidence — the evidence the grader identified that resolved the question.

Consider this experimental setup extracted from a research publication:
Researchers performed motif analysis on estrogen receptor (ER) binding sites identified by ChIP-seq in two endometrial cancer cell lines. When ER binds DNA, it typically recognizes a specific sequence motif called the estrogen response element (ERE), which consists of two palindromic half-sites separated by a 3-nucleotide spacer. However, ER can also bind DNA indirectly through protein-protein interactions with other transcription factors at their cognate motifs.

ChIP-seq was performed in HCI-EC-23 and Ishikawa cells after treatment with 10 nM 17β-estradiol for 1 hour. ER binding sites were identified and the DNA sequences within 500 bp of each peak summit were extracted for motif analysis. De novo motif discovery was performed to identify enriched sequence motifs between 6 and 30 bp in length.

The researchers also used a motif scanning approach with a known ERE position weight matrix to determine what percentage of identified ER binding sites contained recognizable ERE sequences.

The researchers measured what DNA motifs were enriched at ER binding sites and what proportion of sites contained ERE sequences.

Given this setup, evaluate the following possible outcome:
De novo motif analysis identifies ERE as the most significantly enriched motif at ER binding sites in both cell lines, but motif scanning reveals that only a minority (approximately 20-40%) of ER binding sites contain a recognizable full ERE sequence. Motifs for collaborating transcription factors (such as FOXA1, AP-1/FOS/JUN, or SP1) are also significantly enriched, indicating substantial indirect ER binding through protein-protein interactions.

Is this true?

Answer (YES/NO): NO